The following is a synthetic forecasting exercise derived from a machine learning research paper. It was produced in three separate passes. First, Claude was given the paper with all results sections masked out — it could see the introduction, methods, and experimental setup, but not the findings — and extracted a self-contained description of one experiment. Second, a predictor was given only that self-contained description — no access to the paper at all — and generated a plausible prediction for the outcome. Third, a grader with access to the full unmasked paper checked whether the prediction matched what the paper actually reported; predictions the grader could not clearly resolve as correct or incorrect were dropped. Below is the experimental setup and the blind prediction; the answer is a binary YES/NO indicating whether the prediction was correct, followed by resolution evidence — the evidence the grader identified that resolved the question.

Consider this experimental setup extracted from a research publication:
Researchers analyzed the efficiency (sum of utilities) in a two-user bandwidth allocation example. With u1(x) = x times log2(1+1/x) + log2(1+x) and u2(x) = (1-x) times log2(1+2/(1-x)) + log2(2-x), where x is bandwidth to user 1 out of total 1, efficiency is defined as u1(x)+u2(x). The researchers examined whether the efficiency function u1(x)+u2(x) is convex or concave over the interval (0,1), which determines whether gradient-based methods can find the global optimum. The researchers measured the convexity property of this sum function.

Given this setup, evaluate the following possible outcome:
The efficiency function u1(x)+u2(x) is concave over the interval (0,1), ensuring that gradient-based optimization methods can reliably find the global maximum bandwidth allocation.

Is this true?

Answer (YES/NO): YES